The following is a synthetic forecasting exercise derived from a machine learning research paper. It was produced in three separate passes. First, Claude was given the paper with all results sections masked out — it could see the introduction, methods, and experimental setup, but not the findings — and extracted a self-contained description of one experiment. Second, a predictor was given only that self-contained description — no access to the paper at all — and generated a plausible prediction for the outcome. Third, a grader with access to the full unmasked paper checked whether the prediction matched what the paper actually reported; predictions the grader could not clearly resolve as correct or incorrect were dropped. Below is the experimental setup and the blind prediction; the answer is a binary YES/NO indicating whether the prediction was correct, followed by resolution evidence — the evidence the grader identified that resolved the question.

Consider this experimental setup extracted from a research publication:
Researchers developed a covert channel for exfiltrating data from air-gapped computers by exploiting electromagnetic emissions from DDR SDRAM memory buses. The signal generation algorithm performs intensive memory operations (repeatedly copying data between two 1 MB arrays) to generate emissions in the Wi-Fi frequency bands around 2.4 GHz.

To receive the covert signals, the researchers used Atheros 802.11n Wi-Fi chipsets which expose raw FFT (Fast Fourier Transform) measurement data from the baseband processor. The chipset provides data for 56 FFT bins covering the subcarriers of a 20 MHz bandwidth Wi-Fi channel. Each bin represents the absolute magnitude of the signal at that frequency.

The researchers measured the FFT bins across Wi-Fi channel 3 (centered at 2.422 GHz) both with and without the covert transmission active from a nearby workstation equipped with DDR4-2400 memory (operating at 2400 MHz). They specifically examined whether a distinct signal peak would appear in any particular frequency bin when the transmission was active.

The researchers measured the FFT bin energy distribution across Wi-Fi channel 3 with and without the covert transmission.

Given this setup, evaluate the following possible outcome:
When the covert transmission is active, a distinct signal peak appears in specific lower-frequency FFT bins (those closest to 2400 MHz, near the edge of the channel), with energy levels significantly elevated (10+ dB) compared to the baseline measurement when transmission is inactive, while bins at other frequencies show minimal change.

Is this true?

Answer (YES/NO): NO